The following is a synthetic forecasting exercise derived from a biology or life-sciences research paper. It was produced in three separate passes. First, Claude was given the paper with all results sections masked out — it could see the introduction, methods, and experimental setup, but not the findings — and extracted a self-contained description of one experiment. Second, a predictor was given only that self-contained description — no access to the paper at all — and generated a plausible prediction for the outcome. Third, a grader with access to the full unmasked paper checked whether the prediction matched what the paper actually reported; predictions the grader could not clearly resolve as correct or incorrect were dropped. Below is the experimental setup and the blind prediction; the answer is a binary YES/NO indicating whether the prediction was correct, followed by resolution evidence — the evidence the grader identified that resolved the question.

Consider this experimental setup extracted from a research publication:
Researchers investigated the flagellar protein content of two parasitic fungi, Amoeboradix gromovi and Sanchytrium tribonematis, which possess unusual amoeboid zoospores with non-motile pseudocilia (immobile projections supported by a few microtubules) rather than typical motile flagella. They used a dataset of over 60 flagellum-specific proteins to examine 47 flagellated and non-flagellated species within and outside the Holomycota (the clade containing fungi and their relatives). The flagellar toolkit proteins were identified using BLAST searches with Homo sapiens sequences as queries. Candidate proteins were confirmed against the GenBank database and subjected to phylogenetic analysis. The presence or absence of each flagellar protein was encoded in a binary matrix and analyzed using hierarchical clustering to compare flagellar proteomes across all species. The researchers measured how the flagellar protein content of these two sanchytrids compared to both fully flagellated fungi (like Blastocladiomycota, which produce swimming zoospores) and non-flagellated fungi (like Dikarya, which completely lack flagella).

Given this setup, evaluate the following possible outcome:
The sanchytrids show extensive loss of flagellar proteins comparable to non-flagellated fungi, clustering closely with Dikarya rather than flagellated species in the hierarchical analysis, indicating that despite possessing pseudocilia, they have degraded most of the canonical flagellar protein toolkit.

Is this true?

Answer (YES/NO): NO